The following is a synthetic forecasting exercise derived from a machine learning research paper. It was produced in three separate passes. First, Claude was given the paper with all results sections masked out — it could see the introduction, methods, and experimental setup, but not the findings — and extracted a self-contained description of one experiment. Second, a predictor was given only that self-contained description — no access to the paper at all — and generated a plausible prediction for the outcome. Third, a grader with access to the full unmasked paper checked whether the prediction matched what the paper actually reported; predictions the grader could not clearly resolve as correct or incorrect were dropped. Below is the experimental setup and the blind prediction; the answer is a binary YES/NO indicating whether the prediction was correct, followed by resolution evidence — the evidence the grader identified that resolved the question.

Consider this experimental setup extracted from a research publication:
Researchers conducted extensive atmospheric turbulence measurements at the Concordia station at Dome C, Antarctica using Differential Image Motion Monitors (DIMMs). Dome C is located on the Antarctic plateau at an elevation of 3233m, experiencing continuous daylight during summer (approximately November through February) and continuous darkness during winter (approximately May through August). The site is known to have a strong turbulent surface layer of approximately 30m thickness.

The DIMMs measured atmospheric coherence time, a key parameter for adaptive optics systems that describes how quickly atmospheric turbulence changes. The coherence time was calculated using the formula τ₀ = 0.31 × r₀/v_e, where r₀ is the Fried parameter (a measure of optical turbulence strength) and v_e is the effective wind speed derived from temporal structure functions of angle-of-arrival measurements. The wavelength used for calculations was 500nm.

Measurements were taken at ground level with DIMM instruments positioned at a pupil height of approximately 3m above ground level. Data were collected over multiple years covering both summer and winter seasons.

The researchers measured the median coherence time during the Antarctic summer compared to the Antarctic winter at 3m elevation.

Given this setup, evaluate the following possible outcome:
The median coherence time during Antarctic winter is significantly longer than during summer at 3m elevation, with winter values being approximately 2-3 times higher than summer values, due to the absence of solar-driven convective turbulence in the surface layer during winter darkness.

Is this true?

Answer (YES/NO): NO